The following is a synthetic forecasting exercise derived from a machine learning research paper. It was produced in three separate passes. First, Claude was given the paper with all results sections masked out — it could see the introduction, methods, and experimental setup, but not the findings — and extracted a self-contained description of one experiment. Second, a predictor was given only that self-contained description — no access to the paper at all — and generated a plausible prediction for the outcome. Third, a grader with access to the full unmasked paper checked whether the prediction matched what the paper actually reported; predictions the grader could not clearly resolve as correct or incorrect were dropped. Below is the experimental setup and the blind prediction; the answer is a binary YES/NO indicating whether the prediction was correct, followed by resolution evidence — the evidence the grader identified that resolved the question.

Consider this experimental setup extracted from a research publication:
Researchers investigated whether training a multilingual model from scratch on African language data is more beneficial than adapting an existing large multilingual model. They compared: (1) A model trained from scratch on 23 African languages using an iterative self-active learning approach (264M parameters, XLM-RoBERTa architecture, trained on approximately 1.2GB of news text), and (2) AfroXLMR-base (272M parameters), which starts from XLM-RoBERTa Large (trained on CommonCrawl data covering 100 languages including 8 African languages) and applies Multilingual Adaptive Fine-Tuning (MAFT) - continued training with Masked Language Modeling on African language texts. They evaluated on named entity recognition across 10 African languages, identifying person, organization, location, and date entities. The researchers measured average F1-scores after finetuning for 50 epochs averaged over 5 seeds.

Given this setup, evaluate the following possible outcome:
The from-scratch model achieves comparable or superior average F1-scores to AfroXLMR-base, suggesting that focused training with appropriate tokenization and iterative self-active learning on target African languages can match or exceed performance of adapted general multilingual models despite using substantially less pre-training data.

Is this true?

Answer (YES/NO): YES